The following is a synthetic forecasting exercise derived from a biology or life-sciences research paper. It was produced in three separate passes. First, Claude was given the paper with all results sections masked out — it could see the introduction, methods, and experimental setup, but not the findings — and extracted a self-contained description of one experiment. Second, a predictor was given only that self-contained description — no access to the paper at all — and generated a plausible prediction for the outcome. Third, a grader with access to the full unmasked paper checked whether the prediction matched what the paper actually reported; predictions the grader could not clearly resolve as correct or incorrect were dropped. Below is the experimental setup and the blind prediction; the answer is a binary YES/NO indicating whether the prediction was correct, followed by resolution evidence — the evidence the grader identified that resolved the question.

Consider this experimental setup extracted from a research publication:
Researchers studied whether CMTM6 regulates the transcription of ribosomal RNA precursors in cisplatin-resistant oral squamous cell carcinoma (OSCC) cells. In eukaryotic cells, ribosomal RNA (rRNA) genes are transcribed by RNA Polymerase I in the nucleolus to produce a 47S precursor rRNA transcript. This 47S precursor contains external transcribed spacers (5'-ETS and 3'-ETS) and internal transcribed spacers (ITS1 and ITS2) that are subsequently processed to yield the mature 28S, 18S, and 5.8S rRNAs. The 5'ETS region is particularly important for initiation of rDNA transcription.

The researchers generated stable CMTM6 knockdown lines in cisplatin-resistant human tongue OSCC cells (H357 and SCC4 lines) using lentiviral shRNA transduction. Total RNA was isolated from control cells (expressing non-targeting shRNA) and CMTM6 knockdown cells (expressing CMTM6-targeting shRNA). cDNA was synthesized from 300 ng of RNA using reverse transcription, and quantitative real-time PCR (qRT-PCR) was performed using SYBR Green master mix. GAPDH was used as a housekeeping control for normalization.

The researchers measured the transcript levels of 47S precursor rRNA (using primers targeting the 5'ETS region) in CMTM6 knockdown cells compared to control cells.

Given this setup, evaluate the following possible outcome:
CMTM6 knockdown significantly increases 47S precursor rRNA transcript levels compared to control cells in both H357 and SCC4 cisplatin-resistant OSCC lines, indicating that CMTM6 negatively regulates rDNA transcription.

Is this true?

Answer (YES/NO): NO